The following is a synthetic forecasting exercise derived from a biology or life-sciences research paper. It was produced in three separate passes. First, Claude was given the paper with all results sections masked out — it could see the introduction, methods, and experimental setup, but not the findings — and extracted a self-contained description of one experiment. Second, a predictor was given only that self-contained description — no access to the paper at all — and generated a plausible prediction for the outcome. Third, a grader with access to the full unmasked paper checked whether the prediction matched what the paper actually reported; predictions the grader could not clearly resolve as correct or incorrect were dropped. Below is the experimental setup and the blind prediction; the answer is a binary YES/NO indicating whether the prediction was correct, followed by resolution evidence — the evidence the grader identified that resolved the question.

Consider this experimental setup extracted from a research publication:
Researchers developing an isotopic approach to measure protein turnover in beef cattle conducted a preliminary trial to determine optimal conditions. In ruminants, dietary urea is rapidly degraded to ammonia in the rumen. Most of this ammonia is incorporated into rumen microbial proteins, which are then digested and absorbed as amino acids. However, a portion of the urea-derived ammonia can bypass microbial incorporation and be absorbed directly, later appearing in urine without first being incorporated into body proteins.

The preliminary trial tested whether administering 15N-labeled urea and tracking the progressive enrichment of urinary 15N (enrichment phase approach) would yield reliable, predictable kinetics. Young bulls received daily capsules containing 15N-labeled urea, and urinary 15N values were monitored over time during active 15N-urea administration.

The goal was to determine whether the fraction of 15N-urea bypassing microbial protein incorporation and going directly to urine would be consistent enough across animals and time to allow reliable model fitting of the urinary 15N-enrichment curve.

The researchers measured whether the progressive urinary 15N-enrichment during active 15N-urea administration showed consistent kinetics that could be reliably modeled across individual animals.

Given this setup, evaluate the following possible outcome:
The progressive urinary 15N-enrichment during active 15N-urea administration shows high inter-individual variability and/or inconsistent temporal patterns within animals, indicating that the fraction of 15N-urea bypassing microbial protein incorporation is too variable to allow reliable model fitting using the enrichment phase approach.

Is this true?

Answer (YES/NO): YES